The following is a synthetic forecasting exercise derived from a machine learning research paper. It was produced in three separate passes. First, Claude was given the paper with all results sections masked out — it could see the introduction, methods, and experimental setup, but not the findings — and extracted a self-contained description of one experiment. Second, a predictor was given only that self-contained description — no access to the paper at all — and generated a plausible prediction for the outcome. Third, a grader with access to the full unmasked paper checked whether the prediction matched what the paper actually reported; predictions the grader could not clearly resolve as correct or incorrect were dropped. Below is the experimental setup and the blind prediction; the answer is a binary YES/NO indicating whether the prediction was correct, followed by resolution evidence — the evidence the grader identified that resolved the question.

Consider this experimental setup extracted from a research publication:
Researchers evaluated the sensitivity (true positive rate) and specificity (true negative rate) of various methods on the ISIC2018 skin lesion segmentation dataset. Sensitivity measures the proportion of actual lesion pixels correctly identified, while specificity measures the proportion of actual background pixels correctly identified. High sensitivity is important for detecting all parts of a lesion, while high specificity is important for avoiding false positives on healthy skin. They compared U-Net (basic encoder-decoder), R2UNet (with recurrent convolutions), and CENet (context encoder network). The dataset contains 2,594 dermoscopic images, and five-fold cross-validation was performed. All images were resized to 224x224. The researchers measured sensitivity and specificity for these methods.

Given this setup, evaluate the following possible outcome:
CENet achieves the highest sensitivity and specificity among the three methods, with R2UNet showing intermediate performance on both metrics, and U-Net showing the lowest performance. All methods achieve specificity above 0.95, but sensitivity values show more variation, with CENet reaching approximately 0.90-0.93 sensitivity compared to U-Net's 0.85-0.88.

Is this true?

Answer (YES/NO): NO